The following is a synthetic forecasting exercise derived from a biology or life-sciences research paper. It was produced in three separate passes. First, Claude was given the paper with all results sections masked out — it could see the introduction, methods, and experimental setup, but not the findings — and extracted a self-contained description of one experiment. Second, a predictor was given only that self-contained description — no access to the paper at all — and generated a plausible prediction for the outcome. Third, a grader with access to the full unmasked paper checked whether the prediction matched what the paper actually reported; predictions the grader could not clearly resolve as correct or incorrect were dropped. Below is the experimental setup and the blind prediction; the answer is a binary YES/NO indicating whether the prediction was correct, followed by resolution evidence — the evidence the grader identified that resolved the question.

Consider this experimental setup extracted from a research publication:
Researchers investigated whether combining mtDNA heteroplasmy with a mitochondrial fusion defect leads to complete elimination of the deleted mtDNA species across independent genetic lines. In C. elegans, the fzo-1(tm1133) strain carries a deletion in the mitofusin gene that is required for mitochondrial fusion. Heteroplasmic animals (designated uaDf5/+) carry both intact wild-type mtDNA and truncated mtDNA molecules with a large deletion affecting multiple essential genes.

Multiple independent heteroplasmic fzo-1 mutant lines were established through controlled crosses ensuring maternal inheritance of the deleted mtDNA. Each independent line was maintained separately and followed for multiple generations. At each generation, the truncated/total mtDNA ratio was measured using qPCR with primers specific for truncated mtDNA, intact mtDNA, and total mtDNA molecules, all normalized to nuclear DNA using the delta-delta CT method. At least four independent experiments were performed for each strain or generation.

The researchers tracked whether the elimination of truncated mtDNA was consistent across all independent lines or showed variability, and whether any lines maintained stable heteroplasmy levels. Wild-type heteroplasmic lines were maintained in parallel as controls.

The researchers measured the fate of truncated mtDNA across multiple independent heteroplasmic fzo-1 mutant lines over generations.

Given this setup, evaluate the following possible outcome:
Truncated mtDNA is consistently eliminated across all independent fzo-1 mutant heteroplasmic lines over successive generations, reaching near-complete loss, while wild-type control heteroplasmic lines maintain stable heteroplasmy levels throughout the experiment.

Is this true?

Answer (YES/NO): YES